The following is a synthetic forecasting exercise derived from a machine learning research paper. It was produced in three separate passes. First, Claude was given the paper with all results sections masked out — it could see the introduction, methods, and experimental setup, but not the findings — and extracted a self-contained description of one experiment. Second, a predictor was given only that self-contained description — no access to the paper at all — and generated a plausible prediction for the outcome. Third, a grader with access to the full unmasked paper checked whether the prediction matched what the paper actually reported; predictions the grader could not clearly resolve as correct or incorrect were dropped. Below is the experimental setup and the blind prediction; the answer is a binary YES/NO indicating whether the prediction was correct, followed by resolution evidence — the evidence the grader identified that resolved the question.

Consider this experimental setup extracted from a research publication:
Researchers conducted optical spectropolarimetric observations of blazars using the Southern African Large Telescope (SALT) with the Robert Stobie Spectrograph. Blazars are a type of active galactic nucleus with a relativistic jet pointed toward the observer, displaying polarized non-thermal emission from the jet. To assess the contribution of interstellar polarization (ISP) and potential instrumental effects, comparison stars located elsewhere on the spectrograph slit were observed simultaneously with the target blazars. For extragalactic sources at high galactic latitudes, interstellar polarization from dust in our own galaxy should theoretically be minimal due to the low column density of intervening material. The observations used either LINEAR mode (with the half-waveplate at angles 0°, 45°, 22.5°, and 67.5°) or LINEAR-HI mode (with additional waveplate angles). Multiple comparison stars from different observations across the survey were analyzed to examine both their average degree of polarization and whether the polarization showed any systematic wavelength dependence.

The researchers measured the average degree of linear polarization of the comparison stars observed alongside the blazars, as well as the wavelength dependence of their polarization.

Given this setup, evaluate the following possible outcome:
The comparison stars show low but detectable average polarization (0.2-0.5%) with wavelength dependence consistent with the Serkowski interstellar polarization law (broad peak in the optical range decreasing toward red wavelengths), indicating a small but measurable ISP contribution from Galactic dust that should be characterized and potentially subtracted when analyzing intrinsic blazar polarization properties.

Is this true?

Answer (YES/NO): NO